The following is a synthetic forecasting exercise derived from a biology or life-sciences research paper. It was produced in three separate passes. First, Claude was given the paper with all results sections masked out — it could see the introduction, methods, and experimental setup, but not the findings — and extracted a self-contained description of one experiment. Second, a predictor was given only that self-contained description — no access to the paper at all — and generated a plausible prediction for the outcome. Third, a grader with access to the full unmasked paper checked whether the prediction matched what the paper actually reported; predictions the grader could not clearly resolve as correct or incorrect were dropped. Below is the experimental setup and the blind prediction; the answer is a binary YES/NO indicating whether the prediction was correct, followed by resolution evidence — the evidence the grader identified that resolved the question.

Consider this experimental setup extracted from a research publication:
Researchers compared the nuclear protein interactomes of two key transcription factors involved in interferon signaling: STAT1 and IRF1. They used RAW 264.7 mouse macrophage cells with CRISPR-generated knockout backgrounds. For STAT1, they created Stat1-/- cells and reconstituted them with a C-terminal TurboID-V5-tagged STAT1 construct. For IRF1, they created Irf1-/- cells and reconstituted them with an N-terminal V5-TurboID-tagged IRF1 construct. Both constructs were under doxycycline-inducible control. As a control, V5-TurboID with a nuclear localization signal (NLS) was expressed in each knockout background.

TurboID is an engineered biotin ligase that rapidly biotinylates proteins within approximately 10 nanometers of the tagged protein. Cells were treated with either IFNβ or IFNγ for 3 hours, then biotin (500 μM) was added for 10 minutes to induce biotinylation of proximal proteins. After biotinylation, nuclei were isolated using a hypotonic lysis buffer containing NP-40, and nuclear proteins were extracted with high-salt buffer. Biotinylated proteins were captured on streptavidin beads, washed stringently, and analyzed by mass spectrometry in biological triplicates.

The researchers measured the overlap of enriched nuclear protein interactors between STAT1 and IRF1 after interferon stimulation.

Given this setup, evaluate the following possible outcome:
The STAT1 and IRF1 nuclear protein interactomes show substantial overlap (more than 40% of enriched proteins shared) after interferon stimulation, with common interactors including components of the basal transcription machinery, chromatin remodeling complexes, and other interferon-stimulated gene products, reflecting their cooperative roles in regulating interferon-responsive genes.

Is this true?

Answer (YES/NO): NO